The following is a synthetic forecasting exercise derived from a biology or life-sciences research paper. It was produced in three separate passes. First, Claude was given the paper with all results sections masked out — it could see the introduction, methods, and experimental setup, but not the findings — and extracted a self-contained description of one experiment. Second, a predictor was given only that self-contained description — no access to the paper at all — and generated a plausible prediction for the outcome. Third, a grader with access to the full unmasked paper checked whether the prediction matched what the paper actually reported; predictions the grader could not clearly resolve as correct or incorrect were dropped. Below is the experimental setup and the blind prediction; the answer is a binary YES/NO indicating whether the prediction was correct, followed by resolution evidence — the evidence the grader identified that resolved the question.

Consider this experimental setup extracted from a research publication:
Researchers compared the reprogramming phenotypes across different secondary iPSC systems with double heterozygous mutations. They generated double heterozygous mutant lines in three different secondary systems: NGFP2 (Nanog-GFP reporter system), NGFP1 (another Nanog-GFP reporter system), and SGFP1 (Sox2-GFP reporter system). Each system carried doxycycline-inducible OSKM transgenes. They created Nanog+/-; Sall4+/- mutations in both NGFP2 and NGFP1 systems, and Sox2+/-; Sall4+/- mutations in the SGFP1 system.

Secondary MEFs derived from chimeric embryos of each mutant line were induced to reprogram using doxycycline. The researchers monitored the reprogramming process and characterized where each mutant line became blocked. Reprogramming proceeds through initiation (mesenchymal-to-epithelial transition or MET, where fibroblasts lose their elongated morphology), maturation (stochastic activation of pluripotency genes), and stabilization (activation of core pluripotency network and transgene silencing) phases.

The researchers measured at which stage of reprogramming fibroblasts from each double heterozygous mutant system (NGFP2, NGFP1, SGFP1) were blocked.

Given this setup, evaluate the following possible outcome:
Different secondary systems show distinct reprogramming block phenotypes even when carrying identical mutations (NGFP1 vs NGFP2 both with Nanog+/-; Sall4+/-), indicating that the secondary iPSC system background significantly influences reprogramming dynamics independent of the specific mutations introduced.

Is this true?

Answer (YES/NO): YES